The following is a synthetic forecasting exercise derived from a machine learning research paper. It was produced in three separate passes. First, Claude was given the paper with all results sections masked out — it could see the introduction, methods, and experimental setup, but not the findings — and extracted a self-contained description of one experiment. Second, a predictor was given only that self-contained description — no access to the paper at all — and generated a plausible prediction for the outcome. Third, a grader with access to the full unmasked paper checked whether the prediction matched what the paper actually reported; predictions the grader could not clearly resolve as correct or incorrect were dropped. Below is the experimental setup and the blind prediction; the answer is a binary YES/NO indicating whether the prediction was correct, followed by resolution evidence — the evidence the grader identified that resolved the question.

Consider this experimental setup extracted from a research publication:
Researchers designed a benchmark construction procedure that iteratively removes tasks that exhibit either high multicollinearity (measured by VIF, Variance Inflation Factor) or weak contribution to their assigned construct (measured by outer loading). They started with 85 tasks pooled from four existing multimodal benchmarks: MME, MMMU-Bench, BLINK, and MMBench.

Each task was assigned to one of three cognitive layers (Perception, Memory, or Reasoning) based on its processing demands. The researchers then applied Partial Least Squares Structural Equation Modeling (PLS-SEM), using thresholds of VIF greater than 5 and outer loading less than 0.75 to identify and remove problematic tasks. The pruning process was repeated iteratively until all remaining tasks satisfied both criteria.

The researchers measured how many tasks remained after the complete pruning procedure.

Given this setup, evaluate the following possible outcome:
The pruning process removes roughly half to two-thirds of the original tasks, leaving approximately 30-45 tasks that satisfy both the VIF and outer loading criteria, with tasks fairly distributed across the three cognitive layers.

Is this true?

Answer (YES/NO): NO